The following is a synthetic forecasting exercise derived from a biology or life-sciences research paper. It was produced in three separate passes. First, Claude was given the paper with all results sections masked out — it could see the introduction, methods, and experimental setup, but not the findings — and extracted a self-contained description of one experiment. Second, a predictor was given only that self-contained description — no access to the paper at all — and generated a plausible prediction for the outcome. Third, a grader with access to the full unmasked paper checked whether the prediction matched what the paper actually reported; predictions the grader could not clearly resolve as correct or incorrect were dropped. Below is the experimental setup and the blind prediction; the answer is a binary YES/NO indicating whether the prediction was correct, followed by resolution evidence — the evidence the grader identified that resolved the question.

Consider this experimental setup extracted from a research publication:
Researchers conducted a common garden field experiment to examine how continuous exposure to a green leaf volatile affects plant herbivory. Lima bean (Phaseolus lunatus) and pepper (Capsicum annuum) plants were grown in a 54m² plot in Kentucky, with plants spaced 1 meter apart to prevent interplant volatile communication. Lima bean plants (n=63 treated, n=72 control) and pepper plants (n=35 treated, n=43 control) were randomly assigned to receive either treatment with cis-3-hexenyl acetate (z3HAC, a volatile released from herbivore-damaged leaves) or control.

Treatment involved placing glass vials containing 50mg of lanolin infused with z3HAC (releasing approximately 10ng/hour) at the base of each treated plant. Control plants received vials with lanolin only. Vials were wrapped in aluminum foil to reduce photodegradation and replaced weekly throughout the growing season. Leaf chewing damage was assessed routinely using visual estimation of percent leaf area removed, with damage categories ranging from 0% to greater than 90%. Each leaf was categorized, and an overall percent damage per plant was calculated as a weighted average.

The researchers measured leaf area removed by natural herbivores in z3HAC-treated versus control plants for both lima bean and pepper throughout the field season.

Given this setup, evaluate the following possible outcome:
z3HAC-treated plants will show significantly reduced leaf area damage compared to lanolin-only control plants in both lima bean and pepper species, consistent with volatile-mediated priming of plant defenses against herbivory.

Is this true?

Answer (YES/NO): NO